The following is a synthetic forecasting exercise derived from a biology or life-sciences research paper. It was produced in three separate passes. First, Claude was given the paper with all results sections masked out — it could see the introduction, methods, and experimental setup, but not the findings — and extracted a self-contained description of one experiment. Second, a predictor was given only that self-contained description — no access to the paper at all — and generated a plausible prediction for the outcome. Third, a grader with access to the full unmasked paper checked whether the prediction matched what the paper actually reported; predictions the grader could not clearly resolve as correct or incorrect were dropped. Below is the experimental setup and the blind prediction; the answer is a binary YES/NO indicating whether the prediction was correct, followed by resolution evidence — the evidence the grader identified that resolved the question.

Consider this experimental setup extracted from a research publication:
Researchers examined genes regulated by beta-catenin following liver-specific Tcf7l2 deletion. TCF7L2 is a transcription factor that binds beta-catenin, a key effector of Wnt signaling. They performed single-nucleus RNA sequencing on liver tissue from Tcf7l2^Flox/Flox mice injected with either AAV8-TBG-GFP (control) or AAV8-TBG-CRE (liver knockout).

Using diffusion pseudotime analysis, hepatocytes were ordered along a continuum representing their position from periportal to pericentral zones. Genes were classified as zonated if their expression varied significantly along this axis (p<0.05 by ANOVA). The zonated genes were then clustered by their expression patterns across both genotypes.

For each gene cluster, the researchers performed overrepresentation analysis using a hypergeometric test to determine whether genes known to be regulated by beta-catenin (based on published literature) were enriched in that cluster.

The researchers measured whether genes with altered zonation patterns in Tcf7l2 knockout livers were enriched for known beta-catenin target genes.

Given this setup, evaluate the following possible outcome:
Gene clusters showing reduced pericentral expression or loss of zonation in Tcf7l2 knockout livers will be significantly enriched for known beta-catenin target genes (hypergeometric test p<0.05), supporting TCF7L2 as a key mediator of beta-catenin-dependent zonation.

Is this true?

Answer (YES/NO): YES